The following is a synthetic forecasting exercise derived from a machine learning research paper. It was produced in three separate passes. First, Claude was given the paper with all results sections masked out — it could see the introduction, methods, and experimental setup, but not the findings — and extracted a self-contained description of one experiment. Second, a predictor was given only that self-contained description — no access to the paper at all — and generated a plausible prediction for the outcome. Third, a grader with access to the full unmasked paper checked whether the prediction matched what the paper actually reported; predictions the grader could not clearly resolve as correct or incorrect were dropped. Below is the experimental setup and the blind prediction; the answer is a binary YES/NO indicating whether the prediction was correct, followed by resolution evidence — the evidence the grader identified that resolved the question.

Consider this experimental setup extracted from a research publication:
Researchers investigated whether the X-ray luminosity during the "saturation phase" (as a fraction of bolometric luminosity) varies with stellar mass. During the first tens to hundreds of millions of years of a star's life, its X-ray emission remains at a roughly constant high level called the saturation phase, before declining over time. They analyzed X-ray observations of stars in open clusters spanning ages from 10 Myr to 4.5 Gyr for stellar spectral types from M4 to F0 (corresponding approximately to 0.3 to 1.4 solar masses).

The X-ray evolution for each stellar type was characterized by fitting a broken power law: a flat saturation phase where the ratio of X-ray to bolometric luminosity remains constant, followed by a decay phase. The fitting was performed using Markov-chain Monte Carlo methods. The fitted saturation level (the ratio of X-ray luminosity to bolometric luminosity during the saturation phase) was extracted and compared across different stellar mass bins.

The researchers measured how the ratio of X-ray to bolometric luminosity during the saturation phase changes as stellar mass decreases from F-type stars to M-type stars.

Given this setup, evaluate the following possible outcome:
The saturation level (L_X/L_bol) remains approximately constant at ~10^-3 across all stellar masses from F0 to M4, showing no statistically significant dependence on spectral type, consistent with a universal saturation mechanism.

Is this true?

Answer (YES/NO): NO